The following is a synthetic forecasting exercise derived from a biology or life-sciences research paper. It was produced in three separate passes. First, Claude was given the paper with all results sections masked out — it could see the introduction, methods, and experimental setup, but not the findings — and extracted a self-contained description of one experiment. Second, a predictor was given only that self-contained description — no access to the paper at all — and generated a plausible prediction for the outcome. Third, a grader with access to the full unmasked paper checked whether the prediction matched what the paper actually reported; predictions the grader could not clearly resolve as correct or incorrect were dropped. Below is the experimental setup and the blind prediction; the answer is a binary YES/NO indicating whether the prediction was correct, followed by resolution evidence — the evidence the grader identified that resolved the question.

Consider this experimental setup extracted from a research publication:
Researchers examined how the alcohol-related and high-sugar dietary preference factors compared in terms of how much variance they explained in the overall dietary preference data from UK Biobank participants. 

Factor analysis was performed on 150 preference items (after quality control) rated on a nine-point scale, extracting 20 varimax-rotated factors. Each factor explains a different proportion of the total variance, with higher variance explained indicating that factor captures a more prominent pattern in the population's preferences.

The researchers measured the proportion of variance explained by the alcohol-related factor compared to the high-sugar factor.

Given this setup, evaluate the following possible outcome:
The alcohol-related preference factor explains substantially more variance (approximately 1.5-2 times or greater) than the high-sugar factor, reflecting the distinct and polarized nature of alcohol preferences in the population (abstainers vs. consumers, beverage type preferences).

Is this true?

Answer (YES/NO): NO